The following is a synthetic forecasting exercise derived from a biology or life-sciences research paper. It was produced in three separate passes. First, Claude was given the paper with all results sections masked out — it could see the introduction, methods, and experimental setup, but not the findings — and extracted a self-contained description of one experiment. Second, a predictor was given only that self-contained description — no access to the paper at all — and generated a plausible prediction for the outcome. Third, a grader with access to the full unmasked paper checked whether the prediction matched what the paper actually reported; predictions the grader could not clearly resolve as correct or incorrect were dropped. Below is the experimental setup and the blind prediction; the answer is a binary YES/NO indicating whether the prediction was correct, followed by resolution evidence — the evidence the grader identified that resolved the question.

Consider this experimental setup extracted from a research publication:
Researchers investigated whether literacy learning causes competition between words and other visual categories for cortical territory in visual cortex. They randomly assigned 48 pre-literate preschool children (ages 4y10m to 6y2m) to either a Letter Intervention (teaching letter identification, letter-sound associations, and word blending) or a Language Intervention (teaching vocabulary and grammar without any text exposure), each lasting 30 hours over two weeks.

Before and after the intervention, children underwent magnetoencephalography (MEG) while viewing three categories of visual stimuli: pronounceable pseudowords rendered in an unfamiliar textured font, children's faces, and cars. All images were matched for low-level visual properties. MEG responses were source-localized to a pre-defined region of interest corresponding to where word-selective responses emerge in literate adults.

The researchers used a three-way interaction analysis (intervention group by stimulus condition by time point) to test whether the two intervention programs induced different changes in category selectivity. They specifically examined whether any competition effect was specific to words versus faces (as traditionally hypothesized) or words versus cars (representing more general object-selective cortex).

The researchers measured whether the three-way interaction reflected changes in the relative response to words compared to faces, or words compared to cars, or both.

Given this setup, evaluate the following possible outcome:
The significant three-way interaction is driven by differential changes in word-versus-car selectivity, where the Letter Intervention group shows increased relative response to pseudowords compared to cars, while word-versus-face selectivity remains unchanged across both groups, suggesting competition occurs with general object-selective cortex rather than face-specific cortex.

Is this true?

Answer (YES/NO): YES